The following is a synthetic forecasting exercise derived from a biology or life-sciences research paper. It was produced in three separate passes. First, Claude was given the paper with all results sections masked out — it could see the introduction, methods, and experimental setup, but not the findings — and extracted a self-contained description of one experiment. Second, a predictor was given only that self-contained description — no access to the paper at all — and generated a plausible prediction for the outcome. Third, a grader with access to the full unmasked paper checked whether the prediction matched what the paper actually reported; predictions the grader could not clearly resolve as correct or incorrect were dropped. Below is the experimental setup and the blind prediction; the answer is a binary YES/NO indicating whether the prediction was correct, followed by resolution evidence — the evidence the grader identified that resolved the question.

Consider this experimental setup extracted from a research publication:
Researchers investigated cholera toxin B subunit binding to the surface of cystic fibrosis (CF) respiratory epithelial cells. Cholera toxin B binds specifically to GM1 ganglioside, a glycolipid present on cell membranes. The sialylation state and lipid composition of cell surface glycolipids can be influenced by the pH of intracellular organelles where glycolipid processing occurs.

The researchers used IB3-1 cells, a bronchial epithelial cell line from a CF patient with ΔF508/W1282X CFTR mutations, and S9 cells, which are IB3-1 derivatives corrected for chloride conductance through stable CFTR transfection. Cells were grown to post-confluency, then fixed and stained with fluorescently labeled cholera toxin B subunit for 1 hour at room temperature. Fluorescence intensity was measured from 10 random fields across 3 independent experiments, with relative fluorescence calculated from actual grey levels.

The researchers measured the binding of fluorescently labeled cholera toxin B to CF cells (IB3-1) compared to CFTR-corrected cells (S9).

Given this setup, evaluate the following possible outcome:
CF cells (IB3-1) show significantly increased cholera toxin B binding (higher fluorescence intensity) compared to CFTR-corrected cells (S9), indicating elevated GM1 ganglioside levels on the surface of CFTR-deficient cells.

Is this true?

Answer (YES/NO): NO